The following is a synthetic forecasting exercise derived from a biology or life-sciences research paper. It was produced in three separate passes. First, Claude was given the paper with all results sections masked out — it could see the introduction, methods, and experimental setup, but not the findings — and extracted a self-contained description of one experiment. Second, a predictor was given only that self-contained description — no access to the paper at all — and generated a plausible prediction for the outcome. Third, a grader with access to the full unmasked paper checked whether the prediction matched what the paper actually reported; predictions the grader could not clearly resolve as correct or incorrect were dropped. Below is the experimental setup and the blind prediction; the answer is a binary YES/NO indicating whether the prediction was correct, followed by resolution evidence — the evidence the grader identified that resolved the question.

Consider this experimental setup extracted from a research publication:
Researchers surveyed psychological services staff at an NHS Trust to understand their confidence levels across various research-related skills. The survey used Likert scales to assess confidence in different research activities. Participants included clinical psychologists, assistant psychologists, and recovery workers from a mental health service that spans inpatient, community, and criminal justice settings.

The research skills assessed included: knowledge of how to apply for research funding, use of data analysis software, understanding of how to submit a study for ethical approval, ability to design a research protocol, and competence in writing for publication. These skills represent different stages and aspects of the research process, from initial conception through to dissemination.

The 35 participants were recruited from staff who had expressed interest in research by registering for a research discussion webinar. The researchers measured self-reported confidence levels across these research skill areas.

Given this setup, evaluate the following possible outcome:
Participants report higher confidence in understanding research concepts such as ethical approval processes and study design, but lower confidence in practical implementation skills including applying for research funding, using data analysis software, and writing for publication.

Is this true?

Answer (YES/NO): NO